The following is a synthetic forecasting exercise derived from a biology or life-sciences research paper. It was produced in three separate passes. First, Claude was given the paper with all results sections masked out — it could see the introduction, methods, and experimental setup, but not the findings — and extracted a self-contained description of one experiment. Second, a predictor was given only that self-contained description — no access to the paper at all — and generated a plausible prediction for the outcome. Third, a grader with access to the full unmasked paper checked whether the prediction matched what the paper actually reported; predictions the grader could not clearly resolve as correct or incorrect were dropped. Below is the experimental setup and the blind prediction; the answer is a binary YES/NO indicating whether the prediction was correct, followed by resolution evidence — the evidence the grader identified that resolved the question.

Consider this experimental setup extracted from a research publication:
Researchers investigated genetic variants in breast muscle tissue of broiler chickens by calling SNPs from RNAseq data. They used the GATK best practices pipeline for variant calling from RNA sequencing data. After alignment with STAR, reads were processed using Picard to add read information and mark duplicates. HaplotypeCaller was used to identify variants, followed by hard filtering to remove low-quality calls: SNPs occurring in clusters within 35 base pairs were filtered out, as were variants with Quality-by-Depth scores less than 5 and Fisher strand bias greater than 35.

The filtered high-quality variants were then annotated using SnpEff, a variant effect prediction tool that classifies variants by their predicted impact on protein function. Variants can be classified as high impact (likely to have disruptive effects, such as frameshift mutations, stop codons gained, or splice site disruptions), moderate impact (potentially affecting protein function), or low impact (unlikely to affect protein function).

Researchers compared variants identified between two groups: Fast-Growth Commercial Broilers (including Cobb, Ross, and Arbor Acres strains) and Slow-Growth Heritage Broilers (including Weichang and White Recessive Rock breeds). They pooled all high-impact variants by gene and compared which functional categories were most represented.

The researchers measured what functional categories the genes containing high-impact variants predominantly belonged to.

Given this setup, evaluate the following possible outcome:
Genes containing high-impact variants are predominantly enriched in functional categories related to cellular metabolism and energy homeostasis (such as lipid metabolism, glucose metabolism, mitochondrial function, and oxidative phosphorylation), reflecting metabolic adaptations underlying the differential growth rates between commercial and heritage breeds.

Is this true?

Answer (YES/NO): NO